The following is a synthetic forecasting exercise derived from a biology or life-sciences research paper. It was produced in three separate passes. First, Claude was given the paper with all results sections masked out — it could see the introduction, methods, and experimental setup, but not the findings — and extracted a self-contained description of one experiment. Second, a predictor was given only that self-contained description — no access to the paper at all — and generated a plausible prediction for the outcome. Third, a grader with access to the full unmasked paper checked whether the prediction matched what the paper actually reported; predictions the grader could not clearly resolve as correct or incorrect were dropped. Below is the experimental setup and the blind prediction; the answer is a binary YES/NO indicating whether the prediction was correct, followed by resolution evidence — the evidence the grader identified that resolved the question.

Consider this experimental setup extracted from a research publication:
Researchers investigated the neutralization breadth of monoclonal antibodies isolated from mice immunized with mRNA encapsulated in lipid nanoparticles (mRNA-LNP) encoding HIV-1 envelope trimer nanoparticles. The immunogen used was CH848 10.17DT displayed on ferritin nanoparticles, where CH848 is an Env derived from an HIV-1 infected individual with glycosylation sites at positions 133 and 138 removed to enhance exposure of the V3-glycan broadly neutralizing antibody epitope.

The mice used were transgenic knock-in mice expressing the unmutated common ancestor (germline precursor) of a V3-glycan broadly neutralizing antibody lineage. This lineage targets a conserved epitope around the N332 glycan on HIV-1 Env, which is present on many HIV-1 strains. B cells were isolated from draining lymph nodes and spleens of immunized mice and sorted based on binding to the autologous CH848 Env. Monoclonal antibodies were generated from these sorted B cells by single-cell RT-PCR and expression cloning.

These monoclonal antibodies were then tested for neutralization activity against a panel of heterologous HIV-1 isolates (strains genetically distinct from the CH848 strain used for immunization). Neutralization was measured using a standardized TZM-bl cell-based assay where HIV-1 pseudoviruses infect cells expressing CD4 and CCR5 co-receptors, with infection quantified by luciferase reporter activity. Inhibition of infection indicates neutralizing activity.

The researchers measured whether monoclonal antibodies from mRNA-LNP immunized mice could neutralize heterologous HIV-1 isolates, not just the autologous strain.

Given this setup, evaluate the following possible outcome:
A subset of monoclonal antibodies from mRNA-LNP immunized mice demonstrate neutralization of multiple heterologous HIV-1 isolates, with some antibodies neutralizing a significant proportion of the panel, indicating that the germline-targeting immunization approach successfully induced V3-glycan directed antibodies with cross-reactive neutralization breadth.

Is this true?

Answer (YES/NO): YES